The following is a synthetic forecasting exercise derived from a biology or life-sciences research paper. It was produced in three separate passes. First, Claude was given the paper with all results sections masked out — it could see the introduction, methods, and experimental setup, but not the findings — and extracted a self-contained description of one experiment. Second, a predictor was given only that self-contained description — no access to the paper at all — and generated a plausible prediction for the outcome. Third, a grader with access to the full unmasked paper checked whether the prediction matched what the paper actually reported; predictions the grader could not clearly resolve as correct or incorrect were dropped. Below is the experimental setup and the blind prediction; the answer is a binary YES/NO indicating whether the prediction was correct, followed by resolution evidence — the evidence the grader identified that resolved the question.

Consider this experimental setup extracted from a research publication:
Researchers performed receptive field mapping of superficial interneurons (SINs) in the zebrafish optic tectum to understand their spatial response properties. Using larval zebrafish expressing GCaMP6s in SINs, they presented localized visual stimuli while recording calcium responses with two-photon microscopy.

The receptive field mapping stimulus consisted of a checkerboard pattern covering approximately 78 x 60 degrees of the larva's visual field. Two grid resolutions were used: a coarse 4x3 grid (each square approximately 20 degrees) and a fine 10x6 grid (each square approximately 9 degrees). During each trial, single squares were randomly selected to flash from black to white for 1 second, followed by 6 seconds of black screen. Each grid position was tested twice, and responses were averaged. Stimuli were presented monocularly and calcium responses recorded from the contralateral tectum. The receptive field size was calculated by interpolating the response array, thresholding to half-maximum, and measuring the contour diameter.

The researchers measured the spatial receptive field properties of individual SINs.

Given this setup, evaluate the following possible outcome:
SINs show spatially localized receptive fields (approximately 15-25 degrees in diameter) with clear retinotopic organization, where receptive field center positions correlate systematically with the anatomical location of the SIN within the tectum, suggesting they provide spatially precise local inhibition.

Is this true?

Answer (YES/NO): NO